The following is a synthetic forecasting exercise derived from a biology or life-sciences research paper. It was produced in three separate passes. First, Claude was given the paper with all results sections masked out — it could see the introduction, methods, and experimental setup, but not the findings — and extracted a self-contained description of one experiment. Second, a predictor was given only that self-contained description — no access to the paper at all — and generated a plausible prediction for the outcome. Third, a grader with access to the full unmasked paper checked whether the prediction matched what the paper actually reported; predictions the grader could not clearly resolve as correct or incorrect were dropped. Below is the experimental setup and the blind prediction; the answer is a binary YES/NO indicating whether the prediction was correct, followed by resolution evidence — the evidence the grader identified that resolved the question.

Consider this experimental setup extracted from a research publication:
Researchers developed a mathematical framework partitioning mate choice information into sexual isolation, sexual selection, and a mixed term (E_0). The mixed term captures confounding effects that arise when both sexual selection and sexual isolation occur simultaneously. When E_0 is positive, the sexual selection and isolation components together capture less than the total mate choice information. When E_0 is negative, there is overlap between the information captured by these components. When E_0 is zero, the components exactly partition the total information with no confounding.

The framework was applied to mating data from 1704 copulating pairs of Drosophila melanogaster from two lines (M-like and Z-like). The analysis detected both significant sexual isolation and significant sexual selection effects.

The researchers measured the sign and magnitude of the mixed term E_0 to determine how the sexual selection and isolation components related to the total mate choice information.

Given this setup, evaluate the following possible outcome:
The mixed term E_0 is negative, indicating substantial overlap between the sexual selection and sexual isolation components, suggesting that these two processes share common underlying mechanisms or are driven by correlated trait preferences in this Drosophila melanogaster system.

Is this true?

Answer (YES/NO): NO